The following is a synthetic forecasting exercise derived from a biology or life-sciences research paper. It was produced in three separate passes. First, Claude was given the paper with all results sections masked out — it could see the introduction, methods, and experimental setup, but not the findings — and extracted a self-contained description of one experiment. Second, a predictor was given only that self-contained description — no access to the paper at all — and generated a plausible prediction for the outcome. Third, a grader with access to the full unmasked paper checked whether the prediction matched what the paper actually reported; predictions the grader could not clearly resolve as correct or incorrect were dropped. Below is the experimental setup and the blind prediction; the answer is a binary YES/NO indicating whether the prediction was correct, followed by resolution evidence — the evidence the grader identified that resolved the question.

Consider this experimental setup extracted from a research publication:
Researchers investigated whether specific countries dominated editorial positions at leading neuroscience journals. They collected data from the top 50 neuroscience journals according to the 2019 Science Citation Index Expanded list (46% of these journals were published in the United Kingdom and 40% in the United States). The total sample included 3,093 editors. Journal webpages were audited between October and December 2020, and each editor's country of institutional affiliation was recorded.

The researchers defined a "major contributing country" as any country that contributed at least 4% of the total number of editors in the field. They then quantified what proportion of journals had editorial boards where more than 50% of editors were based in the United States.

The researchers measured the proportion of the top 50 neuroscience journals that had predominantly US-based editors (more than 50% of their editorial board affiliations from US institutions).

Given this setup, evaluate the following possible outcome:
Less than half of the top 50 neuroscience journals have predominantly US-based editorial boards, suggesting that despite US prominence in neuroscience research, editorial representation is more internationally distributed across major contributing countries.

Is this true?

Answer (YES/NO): NO